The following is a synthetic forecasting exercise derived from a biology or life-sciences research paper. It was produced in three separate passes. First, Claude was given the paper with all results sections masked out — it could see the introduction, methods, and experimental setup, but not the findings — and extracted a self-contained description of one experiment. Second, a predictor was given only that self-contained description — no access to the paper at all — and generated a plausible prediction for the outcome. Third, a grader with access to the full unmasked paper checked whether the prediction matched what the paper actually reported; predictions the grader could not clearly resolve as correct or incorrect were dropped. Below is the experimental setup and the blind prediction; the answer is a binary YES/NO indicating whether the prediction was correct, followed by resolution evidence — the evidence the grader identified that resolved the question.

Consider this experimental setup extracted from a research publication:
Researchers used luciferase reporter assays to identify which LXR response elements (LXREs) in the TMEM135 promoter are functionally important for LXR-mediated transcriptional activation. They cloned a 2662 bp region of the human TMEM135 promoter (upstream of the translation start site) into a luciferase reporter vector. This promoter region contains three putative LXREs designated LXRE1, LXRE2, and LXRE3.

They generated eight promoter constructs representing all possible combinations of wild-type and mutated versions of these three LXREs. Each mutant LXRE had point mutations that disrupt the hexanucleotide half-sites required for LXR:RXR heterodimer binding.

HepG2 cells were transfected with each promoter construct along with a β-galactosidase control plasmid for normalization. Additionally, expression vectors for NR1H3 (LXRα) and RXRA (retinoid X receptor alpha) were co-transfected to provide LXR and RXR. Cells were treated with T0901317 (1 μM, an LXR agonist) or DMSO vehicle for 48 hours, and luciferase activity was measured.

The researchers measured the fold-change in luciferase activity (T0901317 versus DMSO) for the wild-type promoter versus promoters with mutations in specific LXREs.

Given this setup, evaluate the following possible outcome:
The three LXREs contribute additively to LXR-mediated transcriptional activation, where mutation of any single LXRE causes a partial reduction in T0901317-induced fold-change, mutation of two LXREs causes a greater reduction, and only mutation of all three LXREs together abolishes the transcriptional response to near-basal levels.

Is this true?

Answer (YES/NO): NO